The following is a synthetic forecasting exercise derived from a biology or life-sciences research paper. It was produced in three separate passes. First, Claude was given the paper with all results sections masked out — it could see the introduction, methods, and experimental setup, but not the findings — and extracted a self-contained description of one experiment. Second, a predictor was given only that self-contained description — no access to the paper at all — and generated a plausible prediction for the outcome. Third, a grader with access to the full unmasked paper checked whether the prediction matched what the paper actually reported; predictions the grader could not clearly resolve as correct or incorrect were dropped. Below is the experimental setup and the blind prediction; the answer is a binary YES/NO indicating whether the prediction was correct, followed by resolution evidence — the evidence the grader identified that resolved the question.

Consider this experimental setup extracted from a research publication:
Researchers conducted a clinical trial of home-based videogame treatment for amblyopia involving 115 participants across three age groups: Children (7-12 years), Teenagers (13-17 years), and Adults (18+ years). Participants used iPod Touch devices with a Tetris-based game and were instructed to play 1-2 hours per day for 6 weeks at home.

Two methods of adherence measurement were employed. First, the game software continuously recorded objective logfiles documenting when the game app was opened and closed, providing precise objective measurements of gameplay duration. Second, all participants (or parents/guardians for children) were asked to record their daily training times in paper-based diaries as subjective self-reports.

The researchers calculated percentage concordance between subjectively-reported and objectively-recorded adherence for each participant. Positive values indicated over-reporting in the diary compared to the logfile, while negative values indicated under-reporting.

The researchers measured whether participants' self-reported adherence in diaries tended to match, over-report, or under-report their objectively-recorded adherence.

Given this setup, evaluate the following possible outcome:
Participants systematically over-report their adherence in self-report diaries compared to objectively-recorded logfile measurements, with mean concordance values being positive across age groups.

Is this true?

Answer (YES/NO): YES